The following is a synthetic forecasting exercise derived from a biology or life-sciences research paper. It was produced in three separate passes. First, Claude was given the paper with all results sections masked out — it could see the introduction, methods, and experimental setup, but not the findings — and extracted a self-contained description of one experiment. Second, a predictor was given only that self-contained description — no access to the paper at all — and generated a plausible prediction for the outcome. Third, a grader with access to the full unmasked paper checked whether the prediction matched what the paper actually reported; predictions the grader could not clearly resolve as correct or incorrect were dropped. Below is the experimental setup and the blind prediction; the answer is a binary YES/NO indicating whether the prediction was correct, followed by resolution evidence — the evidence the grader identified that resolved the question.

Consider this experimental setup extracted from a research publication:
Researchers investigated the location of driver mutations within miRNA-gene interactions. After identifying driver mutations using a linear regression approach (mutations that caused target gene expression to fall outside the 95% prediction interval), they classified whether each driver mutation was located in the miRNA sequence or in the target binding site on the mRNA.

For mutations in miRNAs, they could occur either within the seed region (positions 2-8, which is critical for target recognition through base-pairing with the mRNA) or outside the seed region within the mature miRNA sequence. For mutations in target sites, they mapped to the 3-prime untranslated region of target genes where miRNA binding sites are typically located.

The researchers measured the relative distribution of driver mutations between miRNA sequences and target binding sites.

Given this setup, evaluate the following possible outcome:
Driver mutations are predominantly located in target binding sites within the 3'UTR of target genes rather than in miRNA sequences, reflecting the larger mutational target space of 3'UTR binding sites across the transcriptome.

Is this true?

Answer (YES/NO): YES